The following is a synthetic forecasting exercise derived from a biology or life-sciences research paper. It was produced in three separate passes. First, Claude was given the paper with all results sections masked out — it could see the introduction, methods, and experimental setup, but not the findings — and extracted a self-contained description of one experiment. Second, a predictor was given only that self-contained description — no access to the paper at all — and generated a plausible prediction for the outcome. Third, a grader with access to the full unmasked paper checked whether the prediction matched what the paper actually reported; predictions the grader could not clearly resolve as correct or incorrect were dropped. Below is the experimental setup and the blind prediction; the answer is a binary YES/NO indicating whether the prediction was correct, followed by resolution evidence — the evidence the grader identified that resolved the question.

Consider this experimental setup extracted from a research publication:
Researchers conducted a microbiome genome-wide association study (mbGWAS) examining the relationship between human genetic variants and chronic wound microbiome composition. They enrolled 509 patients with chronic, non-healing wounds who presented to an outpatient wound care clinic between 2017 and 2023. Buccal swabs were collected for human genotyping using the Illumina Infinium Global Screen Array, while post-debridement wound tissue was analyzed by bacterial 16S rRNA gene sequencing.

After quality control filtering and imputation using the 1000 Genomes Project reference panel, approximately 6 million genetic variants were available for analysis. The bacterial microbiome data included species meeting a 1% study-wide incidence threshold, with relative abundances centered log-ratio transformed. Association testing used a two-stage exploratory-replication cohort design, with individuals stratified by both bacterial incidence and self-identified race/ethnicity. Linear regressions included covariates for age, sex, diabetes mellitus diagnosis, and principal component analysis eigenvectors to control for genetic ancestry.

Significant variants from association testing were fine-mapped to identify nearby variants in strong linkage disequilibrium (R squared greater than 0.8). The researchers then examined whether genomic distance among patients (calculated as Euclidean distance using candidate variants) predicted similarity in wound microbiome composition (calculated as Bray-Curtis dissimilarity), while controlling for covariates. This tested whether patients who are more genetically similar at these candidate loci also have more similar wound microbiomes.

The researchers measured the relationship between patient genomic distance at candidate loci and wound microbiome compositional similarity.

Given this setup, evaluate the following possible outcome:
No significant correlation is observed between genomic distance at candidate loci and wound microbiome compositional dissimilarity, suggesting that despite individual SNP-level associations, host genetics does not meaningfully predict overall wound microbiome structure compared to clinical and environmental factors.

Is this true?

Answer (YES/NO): NO